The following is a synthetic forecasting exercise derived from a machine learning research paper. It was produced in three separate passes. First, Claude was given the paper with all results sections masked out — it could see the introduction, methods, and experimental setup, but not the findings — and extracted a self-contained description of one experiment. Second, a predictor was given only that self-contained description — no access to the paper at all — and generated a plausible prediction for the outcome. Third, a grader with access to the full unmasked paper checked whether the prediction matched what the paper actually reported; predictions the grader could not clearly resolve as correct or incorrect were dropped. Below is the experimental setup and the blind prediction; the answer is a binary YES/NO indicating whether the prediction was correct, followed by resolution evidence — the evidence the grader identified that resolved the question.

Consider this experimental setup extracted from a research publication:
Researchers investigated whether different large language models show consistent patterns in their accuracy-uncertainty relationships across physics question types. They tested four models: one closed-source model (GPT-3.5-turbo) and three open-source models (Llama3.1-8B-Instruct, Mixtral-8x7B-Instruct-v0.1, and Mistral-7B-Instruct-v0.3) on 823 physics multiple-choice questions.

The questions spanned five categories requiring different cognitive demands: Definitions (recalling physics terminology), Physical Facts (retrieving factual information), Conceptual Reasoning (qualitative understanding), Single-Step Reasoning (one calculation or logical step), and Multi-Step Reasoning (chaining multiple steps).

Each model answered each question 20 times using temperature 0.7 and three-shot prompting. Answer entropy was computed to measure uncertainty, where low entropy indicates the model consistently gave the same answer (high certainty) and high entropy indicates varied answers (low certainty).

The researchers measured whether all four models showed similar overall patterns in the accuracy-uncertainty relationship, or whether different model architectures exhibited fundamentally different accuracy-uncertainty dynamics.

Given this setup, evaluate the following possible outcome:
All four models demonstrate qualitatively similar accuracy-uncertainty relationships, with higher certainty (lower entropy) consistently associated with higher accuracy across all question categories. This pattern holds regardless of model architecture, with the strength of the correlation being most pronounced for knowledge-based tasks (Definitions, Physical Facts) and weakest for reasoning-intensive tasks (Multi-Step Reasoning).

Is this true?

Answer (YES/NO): NO